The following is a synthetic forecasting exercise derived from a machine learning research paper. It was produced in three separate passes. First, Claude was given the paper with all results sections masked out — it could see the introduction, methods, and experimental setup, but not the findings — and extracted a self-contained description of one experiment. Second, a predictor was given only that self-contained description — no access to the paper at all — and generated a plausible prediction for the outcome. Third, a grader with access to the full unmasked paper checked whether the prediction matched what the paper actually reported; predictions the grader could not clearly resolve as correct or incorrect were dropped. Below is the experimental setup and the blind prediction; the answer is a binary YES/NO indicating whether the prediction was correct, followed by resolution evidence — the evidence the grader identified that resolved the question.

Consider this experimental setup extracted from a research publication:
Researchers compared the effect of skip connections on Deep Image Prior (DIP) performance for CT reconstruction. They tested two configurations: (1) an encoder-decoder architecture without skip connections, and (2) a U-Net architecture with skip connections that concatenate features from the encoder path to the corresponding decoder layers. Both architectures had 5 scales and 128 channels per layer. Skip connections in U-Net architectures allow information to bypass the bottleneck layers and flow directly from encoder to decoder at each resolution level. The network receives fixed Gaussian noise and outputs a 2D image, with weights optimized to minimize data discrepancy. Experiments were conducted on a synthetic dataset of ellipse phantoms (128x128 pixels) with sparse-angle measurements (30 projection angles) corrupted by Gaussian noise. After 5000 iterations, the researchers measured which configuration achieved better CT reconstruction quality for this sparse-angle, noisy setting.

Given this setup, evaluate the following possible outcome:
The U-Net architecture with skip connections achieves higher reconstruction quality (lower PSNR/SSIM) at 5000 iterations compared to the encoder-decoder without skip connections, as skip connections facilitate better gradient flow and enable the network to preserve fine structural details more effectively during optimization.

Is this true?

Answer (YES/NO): NO